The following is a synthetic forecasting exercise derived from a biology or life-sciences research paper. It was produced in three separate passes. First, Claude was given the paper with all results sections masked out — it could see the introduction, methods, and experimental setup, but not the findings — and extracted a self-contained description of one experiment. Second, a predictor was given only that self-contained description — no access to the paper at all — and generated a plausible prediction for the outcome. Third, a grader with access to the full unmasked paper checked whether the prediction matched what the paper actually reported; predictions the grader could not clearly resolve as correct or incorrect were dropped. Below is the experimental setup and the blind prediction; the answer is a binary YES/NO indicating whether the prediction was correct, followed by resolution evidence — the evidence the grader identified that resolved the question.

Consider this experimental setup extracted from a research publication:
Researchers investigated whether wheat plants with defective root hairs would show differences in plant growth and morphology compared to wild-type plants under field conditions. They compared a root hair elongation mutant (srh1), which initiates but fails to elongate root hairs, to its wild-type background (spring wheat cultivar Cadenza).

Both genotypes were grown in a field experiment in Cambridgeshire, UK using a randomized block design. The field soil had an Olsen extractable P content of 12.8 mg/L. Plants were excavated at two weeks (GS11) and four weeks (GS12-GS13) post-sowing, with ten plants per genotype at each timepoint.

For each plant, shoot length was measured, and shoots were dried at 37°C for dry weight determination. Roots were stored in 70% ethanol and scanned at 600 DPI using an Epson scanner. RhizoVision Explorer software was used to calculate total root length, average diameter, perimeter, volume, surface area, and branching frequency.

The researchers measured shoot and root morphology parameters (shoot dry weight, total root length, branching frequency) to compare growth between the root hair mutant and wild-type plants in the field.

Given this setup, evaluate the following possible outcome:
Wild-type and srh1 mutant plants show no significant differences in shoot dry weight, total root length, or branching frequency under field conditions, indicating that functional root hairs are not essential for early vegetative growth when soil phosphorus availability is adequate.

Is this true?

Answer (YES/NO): NO